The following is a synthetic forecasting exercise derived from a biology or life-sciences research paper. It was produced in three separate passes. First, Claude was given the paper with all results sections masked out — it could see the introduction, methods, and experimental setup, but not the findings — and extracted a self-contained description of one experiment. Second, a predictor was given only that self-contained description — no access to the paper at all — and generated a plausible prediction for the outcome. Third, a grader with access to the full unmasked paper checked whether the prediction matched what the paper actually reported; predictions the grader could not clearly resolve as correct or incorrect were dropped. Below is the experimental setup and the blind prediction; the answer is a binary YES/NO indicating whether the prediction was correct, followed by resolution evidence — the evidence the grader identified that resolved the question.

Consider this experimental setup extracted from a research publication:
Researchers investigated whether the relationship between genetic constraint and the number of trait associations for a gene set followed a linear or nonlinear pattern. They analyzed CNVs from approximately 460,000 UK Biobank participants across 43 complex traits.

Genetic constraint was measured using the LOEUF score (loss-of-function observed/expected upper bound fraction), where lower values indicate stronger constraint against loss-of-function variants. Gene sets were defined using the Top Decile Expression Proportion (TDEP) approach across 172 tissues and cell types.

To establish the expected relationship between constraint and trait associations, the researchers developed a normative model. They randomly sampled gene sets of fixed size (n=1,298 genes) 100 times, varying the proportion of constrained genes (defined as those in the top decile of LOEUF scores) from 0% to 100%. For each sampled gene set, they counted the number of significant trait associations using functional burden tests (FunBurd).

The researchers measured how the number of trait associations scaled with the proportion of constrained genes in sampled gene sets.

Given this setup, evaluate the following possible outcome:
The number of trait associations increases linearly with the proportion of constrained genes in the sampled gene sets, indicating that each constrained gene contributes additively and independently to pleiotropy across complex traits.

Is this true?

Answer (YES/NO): NO